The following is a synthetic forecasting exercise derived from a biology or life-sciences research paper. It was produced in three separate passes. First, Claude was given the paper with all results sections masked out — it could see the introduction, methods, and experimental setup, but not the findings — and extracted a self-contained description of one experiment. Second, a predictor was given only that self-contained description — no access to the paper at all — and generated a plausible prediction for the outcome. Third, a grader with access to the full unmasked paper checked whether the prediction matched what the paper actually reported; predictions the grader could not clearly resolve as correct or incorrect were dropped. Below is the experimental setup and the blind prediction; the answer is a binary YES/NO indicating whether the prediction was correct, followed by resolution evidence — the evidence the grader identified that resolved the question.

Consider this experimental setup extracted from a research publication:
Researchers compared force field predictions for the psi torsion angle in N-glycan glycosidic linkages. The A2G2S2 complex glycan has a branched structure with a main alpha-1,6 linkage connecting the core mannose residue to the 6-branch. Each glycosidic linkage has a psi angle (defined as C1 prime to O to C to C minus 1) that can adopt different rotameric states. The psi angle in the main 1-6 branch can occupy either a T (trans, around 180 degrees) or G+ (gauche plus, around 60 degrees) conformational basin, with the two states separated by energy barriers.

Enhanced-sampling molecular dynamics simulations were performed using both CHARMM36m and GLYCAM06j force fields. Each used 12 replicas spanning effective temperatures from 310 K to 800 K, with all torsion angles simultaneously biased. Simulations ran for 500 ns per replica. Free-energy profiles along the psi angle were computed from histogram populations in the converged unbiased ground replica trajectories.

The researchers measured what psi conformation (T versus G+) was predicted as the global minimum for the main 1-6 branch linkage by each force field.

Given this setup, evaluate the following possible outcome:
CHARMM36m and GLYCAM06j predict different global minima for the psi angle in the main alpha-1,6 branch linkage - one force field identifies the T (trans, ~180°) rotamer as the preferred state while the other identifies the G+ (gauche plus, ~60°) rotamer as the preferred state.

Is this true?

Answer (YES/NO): YES